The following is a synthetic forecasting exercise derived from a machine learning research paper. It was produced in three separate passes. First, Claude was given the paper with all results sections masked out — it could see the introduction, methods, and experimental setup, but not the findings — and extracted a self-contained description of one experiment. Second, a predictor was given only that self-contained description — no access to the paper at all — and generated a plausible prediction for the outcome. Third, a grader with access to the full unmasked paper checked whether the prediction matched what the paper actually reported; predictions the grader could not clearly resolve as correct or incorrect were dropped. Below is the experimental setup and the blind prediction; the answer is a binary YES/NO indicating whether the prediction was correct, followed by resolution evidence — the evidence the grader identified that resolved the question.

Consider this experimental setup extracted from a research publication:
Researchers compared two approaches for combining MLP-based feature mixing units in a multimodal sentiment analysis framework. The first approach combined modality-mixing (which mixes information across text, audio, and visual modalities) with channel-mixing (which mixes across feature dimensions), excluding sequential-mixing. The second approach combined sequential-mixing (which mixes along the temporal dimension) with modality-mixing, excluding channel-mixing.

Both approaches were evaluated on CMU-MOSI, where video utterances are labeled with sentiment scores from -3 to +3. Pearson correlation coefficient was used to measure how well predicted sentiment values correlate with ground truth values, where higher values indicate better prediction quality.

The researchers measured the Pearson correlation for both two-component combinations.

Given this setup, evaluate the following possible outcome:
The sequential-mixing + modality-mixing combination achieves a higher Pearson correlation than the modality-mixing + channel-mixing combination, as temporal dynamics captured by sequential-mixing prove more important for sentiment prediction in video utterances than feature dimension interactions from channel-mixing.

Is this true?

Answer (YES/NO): YES